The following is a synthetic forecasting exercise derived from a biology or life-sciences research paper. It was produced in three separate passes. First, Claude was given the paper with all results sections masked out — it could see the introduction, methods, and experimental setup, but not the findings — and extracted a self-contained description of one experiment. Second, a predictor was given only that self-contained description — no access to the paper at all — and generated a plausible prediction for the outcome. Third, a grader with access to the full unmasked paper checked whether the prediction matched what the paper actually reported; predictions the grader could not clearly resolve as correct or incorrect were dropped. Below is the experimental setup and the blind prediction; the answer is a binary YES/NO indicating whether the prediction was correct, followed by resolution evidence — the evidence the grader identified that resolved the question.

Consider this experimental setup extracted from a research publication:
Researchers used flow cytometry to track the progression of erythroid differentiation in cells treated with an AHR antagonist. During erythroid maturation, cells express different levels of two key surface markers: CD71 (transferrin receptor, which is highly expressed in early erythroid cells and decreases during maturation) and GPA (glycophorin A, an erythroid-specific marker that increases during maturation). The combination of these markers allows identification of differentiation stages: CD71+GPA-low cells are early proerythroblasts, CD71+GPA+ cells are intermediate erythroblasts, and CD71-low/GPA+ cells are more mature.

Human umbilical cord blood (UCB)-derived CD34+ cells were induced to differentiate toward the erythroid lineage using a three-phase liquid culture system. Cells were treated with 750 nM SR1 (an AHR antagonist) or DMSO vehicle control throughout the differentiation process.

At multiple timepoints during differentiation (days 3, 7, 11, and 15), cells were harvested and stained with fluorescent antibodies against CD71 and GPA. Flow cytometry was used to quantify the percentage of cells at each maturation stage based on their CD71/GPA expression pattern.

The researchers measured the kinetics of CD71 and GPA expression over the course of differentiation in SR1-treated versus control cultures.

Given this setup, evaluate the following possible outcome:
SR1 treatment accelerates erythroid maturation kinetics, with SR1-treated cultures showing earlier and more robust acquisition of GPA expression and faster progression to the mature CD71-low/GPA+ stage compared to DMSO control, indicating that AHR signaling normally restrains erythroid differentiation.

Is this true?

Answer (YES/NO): YES